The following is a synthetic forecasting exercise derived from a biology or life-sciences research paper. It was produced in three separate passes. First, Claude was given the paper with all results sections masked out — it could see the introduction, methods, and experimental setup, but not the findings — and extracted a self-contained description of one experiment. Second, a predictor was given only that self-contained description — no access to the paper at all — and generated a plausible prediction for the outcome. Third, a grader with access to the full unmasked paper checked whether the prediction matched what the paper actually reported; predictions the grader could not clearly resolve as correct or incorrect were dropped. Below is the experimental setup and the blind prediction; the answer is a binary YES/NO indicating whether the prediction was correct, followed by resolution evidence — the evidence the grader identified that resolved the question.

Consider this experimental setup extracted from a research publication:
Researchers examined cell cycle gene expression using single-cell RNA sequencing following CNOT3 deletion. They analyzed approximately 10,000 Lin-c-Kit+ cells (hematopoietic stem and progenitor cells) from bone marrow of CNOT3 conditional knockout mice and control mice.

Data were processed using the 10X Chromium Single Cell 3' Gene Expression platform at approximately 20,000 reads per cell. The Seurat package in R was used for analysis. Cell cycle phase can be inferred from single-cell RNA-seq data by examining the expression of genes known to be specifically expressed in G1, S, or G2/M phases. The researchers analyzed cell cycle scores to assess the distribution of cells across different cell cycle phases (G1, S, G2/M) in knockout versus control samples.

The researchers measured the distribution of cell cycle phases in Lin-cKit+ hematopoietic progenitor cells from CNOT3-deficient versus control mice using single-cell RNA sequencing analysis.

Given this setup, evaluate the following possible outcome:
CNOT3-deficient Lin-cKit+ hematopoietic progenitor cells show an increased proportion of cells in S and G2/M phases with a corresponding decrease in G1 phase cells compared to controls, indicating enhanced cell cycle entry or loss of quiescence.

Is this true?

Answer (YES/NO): NO